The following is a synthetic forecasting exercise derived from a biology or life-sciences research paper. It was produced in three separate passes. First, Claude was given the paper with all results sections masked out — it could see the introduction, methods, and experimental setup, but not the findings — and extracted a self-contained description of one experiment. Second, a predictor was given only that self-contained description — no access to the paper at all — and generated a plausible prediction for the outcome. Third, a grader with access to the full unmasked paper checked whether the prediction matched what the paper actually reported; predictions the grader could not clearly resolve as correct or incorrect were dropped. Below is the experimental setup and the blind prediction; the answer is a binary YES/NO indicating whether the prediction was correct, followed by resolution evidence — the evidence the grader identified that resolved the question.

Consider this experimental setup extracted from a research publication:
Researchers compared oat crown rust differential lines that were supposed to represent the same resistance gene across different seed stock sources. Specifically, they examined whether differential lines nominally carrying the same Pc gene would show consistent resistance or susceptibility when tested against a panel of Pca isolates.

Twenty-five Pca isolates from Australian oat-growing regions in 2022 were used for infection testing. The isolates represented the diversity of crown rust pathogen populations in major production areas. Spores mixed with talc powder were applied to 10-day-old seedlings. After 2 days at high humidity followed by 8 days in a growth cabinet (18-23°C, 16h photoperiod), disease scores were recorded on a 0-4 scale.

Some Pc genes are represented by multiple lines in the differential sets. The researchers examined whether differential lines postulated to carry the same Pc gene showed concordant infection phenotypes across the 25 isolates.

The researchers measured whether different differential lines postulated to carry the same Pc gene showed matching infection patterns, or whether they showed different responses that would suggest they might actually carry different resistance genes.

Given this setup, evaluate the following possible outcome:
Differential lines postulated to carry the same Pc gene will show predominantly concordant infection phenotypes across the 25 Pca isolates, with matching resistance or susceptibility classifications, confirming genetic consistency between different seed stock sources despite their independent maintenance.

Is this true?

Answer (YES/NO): NO